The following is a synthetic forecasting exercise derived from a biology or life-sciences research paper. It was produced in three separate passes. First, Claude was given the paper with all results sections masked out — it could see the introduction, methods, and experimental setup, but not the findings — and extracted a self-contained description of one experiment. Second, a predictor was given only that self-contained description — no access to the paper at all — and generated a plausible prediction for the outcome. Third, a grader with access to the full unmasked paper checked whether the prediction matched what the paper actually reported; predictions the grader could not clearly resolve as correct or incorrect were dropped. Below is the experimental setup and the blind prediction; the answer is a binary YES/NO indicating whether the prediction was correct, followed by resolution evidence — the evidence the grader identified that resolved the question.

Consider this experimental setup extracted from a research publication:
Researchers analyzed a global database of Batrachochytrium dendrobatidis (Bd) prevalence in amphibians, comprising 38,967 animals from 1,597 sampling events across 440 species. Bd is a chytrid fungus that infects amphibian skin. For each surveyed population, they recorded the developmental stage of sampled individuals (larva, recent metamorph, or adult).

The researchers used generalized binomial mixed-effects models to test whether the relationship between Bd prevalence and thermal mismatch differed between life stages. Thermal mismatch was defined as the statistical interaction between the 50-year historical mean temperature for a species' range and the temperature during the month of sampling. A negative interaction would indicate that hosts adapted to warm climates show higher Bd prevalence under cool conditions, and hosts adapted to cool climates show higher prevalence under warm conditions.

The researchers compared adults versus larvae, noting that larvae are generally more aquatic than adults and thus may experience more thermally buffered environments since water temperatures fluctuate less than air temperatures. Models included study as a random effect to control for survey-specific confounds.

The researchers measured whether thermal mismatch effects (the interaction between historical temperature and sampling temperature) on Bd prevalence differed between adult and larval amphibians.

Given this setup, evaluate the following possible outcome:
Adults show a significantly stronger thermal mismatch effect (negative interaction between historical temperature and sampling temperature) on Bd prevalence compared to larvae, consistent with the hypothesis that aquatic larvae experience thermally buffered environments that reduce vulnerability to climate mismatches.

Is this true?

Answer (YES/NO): YES